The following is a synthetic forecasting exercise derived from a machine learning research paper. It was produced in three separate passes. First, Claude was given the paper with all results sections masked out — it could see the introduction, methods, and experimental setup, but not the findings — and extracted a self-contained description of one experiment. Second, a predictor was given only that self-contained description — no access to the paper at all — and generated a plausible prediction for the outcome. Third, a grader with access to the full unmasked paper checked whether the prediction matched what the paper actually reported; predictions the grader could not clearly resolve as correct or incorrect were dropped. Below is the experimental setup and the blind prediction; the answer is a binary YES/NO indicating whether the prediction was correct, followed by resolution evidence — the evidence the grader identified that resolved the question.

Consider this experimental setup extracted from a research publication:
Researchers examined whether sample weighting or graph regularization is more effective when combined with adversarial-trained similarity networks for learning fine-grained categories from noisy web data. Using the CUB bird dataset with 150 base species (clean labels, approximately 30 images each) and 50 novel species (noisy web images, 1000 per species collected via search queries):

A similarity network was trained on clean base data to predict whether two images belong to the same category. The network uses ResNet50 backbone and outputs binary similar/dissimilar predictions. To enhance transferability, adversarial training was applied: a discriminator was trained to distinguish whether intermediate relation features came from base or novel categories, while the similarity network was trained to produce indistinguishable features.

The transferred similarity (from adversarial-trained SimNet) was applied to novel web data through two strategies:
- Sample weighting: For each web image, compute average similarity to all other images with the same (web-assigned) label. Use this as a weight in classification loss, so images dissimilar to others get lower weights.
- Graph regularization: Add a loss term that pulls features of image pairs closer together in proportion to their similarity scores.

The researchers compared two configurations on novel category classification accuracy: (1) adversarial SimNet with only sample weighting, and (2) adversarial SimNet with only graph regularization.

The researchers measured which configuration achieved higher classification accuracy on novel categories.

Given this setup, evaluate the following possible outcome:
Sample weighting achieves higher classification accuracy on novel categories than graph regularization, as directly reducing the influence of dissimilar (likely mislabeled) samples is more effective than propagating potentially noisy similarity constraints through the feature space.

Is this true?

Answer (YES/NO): YES